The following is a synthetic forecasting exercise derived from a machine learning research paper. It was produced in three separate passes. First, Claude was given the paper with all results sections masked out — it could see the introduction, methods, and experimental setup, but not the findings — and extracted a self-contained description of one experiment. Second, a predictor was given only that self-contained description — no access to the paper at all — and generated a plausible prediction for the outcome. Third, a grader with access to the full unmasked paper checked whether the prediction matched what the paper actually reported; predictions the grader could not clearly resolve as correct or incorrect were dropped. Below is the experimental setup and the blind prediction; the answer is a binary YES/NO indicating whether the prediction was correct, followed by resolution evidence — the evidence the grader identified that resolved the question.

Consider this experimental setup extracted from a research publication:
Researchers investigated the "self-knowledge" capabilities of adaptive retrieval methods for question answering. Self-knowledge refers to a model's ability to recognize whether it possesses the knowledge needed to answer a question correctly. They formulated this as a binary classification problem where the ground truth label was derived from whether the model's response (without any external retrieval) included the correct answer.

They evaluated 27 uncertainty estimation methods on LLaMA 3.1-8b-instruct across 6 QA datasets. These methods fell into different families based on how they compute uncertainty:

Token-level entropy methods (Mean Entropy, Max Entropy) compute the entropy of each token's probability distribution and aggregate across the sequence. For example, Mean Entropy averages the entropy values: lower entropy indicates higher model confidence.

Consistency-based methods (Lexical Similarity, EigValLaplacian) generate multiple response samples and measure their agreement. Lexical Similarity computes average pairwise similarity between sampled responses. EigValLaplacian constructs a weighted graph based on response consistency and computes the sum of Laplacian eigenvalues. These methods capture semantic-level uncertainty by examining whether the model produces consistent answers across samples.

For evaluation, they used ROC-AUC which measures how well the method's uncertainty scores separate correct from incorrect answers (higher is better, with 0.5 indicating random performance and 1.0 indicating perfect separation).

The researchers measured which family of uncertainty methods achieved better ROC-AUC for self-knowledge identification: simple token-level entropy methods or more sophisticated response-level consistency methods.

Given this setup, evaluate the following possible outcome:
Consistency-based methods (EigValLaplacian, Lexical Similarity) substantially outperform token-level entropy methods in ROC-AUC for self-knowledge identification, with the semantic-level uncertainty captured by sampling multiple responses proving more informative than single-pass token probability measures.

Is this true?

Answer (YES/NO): NO